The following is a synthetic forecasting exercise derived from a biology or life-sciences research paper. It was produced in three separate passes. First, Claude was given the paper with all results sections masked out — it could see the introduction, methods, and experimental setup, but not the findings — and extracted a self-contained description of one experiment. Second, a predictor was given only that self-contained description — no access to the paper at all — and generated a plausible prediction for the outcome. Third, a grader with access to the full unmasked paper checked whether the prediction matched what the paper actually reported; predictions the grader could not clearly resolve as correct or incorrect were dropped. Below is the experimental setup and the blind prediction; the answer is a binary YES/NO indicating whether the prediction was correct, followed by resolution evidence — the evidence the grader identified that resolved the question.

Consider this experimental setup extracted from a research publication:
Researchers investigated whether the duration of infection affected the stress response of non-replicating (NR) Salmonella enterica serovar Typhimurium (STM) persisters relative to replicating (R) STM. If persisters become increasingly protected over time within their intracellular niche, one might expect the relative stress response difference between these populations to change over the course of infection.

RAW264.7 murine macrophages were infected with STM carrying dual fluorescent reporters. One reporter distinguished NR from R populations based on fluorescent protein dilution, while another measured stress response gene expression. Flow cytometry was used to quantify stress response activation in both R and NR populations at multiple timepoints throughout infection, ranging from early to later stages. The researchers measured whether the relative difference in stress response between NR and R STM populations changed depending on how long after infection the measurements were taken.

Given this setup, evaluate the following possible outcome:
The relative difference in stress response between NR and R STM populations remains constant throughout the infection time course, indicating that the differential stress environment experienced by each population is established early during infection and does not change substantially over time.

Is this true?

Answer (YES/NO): NO